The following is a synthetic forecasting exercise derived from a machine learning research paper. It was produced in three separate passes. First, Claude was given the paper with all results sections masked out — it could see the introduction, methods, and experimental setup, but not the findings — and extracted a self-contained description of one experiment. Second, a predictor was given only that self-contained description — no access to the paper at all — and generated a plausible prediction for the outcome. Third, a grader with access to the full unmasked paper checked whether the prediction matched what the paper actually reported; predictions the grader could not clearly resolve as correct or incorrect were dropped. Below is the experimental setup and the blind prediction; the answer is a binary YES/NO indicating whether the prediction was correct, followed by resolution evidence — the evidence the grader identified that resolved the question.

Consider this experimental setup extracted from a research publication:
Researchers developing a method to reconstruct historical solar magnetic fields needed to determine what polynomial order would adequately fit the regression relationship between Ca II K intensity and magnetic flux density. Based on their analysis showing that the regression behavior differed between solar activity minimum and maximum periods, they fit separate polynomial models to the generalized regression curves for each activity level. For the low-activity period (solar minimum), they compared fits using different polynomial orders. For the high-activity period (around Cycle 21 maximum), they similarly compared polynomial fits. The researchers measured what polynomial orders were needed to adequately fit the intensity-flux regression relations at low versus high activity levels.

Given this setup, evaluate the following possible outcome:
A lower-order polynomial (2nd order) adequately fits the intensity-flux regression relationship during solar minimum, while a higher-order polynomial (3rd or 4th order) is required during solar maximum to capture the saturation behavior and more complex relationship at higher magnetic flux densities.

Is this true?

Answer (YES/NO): NO